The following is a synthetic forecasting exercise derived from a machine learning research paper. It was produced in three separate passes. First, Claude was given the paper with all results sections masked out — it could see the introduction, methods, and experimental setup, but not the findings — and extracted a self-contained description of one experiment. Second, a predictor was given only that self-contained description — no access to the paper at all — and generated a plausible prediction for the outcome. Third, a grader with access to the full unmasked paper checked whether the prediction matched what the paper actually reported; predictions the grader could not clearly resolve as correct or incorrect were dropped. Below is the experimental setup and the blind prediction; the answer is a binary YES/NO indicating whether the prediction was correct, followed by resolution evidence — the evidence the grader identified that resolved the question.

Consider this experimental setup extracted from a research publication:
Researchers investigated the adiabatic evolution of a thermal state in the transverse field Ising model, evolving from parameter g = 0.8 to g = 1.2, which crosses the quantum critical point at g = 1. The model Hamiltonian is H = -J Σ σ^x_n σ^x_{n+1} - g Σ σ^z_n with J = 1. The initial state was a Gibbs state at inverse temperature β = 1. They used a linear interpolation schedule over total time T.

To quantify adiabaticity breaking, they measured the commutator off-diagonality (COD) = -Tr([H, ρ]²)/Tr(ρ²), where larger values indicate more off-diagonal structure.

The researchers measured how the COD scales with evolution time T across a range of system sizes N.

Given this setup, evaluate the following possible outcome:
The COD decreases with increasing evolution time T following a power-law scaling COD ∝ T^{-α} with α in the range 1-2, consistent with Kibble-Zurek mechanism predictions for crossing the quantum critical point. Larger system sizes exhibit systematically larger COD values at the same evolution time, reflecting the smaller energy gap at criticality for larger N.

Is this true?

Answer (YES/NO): NO